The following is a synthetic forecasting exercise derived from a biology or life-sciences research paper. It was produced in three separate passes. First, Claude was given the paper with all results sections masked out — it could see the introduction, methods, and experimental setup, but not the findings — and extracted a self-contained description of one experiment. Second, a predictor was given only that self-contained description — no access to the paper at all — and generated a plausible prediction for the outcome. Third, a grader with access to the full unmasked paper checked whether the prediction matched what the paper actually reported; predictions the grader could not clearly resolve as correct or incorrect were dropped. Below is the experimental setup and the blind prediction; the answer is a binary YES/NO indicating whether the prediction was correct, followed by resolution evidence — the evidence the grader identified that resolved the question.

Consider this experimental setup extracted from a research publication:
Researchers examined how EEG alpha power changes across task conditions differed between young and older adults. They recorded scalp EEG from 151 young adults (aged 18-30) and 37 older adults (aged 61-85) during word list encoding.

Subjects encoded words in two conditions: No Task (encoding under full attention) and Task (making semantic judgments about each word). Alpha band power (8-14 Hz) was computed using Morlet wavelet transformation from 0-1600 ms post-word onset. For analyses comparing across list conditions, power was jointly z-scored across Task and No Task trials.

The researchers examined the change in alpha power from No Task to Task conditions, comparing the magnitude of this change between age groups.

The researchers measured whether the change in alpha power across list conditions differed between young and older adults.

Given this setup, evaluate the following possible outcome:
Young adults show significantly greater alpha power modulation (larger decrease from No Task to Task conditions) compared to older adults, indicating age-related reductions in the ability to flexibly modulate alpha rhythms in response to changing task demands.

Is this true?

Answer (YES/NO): NO